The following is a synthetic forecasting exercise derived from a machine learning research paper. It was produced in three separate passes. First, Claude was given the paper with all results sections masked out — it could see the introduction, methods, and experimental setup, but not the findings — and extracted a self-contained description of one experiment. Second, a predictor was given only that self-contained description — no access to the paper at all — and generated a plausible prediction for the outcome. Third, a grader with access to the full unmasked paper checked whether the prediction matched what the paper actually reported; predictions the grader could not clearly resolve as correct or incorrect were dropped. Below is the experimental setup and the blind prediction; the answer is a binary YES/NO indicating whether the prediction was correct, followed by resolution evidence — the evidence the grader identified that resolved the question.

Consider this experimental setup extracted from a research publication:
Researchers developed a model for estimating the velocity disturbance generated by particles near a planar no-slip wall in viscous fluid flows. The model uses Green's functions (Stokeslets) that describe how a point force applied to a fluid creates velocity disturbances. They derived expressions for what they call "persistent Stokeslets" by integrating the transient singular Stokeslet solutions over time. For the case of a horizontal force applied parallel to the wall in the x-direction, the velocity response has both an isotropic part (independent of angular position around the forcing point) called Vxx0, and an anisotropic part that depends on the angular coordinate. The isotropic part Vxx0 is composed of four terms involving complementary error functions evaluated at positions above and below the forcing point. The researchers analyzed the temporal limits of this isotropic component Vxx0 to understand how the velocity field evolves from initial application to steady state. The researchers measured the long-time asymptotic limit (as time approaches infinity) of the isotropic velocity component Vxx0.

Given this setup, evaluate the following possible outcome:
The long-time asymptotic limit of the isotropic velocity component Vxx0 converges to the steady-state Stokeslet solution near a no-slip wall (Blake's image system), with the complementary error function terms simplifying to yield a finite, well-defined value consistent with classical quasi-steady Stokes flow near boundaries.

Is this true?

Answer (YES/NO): NO